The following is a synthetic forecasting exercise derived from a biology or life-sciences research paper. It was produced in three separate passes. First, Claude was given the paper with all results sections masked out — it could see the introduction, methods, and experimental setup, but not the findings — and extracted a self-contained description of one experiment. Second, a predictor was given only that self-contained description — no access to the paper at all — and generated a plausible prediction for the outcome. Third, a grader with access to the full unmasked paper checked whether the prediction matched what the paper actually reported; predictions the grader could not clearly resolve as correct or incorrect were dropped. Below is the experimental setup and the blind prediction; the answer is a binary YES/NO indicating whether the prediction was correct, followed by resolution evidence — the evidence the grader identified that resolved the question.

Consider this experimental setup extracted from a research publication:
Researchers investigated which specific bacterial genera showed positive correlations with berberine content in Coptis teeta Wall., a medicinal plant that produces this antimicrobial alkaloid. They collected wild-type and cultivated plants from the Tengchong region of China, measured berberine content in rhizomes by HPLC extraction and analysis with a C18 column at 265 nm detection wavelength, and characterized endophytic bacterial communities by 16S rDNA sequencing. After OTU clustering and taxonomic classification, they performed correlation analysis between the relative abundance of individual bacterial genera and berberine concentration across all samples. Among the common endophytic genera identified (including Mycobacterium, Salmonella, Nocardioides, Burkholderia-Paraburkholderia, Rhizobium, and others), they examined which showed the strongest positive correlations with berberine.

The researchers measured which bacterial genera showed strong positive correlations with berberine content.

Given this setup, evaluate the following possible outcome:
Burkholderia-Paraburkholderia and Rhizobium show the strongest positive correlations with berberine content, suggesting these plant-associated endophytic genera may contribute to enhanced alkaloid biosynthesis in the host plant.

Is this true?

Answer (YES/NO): NO